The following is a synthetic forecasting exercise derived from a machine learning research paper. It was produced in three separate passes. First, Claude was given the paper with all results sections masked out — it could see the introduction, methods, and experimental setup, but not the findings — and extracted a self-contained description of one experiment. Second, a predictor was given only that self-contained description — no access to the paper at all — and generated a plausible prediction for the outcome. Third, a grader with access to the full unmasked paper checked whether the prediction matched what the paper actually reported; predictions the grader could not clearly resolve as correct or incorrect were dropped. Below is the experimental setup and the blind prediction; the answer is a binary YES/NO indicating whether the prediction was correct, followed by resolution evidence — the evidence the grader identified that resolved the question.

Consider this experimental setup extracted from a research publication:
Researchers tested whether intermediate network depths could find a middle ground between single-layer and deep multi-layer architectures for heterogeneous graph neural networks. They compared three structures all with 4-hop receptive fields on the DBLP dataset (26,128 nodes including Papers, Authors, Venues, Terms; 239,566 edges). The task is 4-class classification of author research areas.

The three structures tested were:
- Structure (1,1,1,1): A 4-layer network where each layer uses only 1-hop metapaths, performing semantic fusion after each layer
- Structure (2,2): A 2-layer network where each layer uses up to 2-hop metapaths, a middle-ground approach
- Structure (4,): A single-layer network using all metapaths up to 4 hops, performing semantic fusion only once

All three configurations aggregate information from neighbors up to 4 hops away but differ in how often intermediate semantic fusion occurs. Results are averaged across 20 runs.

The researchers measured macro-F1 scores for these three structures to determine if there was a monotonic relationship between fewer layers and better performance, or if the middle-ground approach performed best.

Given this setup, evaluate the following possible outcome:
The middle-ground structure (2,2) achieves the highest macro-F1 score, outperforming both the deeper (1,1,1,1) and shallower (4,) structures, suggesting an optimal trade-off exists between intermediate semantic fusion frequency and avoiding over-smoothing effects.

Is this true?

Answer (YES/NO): NO